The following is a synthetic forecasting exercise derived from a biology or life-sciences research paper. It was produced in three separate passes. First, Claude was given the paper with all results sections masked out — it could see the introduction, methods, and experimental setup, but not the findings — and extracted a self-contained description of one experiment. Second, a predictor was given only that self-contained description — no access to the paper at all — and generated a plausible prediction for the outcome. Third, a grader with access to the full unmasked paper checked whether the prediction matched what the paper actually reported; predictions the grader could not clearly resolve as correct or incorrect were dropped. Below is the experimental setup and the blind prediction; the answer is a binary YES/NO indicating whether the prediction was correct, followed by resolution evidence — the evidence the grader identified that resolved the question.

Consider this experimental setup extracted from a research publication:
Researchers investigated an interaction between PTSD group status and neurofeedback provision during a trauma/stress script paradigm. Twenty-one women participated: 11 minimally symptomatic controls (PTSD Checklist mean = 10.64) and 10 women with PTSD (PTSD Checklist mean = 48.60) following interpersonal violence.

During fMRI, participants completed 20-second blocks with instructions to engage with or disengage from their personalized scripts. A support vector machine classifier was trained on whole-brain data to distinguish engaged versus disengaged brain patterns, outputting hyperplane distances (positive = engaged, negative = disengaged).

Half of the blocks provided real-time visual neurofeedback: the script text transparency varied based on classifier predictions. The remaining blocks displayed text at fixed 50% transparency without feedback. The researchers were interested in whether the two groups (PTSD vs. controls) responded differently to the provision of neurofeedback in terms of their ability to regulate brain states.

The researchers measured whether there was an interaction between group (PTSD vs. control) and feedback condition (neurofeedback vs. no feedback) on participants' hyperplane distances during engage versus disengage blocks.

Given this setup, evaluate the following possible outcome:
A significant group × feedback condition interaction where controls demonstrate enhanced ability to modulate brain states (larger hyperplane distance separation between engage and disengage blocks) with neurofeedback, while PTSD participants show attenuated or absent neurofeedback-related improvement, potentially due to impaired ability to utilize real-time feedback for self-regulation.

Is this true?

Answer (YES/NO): NO